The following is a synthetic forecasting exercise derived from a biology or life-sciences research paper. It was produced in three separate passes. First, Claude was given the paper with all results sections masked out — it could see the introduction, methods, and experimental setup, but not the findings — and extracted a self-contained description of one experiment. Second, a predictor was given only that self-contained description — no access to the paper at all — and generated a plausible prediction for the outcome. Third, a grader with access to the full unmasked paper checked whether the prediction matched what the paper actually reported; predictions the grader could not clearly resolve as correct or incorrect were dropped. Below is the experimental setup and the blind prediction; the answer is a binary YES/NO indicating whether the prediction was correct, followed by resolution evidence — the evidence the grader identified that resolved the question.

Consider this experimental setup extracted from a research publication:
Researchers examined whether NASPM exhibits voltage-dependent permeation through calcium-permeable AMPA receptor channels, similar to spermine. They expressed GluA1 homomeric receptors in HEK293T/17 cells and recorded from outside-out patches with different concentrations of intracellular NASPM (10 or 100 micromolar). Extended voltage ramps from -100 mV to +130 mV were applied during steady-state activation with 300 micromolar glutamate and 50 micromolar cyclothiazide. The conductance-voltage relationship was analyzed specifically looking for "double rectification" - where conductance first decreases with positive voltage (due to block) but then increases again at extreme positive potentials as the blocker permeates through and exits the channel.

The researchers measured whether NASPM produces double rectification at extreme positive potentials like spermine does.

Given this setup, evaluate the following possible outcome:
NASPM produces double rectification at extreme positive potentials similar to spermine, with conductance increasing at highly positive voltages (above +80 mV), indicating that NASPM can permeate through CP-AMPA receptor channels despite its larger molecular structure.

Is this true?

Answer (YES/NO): NO